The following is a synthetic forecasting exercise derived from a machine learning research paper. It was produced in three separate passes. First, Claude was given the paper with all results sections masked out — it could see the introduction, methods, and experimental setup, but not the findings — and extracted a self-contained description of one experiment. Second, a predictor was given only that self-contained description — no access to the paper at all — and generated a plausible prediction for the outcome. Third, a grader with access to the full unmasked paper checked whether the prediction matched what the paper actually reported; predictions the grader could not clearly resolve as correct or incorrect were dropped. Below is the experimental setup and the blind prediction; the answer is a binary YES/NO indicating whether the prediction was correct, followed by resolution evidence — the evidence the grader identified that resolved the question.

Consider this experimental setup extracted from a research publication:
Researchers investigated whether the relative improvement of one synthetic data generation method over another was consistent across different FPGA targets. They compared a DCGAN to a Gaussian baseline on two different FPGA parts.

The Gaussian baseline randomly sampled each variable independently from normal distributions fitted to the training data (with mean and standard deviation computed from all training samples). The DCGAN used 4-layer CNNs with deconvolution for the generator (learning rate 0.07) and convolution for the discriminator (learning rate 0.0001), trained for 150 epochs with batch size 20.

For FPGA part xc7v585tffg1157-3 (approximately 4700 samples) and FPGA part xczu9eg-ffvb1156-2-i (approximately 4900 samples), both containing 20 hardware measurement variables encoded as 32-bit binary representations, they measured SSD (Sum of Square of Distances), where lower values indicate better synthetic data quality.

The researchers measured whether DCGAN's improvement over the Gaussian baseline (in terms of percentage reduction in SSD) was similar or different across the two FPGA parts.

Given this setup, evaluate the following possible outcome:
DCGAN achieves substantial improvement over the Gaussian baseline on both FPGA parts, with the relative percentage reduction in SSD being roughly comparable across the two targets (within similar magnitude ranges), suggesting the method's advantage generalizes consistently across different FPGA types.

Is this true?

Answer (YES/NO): YES